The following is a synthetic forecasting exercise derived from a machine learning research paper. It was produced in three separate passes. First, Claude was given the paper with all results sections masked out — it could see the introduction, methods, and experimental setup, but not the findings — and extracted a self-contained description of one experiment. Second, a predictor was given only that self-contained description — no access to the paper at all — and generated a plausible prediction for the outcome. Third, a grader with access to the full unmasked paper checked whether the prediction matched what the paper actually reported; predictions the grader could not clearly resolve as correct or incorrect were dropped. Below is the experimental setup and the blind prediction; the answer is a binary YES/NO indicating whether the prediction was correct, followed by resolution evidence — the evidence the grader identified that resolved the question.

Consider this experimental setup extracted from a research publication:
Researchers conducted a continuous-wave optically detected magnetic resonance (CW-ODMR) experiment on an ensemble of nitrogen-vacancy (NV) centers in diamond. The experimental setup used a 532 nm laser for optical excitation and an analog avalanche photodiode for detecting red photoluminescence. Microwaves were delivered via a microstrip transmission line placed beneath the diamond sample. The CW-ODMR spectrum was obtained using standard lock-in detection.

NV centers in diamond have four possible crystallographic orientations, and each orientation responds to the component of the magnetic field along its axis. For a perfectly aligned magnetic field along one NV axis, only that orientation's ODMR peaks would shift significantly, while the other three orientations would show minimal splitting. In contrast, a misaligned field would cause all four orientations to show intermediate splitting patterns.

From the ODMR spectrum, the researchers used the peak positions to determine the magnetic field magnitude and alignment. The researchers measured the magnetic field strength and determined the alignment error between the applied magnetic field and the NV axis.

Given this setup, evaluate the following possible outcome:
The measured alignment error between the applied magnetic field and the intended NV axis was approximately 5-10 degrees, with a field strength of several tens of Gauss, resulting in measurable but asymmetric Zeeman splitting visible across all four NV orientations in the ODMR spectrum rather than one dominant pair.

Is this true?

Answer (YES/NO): NO